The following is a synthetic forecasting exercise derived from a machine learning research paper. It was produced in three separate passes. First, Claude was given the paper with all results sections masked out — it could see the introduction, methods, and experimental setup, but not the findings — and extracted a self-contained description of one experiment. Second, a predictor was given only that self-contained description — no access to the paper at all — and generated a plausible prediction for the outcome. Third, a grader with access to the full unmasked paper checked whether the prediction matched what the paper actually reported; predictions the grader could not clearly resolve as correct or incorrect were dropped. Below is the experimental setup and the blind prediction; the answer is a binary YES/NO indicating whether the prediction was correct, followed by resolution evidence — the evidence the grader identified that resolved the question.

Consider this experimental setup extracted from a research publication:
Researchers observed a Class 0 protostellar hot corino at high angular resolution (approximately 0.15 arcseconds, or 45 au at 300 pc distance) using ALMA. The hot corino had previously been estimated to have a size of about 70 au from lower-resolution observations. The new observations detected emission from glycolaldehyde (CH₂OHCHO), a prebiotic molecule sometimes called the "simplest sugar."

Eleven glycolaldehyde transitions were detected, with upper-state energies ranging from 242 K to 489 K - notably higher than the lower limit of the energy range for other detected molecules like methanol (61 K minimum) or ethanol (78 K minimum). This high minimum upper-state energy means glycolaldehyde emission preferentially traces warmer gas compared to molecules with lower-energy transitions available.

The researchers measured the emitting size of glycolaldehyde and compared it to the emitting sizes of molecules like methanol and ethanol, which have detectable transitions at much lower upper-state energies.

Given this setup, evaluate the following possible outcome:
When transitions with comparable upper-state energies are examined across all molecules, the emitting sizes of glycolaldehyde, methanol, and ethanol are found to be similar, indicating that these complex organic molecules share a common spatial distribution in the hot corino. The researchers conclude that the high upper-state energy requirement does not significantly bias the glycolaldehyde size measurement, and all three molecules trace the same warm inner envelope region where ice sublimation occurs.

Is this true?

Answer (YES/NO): NO